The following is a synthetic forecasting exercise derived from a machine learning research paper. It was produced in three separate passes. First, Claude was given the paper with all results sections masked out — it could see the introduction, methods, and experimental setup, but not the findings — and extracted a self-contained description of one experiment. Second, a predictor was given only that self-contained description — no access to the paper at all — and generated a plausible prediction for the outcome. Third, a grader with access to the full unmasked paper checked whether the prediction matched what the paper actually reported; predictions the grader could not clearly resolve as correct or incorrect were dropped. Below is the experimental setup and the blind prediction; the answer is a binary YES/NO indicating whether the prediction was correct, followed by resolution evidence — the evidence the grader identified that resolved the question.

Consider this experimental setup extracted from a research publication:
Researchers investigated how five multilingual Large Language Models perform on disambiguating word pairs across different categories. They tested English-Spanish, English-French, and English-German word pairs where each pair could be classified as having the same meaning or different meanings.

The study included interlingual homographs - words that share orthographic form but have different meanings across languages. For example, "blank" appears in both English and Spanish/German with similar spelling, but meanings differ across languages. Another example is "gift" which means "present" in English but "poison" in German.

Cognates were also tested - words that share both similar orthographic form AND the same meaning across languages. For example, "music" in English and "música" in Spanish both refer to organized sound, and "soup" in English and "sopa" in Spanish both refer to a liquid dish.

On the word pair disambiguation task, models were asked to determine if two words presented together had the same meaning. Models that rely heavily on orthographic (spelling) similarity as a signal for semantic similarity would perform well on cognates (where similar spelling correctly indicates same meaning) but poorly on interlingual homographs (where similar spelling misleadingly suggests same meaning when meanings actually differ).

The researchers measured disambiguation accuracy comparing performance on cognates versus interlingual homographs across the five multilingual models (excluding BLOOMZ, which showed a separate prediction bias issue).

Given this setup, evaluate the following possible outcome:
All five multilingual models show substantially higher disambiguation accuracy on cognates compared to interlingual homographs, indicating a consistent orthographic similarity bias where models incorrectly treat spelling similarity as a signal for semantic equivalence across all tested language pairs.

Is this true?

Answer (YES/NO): NO